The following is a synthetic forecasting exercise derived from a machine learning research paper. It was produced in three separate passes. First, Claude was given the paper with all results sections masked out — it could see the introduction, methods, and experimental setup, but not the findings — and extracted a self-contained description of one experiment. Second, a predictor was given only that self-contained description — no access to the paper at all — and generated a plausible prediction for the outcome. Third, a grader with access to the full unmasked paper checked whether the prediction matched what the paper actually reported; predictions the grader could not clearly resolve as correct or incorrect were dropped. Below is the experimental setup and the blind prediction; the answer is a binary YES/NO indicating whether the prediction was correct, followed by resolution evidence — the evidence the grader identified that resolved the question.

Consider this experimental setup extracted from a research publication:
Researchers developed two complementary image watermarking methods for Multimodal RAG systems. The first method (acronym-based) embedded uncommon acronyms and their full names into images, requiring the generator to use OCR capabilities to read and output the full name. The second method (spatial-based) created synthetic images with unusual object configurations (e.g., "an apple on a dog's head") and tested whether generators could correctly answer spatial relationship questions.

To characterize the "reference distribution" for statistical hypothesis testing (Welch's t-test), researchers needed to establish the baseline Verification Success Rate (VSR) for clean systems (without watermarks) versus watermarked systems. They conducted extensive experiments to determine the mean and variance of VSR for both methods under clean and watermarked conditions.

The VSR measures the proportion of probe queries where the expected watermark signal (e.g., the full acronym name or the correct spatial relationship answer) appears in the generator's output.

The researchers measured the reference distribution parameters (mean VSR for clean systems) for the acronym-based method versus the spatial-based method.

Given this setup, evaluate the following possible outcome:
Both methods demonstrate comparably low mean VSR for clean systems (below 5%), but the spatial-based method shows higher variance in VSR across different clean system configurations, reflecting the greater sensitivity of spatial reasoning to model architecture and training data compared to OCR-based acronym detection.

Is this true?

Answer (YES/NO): NO